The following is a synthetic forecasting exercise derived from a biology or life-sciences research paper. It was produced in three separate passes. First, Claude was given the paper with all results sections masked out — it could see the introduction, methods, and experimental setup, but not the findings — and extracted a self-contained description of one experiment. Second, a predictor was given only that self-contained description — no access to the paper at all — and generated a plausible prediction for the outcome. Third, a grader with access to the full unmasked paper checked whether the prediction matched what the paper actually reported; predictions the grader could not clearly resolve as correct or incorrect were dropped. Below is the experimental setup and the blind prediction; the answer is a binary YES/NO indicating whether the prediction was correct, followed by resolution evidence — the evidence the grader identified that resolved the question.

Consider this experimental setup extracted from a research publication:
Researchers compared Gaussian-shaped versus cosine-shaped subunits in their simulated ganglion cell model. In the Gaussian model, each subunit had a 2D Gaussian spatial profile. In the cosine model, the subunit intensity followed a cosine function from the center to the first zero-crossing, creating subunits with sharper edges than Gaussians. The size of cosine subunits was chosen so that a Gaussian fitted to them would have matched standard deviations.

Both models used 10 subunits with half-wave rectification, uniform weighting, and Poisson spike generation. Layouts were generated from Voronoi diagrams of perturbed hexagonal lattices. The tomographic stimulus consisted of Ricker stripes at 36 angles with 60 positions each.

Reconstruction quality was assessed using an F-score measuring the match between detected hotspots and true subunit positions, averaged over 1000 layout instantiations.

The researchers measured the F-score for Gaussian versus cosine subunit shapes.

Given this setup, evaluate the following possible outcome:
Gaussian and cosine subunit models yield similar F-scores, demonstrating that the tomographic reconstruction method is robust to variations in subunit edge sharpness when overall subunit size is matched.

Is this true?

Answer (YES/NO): YES